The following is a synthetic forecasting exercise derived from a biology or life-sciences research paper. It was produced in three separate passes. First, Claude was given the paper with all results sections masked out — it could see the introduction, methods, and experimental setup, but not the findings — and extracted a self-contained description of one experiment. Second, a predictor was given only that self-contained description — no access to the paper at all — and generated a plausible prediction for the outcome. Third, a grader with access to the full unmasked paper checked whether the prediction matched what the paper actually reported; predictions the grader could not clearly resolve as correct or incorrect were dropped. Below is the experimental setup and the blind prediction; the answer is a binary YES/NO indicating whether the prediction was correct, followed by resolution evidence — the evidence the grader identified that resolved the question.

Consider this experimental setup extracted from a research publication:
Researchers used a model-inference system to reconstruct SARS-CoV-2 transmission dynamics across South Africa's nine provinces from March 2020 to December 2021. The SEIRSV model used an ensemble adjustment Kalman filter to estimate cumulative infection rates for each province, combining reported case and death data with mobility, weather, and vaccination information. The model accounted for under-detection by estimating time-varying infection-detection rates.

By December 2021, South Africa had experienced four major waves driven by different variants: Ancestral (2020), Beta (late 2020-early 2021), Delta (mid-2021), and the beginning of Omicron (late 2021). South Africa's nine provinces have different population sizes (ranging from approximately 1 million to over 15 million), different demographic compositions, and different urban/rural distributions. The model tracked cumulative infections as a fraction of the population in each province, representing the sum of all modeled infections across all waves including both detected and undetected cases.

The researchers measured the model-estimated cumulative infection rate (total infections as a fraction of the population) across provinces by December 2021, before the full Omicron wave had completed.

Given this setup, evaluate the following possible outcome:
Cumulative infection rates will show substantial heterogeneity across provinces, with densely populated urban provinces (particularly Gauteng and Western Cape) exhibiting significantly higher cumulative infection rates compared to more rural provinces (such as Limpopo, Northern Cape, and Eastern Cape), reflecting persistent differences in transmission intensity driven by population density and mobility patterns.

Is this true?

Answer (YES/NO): NO